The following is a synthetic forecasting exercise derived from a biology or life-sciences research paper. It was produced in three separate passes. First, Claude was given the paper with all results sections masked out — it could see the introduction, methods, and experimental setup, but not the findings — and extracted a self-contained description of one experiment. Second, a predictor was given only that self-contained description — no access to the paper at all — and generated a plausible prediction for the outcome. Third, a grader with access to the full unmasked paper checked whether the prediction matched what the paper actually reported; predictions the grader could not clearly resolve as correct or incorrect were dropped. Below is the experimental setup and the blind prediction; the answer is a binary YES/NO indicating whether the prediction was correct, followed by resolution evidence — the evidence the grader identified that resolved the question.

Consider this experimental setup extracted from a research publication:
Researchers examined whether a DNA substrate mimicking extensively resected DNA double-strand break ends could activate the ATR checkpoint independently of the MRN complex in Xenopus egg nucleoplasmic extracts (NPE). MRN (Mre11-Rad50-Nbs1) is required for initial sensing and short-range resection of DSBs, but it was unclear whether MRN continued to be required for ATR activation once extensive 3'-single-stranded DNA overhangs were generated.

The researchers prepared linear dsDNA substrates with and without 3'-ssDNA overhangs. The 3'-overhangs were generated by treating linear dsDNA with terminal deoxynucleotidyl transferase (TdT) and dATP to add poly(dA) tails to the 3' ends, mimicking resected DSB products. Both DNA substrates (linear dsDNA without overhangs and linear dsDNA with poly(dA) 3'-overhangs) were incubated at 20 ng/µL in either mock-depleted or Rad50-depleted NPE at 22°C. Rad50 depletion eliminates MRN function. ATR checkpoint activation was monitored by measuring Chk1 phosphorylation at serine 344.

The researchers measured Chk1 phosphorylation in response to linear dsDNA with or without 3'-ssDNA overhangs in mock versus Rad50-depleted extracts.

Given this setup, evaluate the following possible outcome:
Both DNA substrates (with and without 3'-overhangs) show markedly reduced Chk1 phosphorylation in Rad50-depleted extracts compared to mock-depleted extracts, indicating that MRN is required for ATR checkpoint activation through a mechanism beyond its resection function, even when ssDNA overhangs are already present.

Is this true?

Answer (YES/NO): NO